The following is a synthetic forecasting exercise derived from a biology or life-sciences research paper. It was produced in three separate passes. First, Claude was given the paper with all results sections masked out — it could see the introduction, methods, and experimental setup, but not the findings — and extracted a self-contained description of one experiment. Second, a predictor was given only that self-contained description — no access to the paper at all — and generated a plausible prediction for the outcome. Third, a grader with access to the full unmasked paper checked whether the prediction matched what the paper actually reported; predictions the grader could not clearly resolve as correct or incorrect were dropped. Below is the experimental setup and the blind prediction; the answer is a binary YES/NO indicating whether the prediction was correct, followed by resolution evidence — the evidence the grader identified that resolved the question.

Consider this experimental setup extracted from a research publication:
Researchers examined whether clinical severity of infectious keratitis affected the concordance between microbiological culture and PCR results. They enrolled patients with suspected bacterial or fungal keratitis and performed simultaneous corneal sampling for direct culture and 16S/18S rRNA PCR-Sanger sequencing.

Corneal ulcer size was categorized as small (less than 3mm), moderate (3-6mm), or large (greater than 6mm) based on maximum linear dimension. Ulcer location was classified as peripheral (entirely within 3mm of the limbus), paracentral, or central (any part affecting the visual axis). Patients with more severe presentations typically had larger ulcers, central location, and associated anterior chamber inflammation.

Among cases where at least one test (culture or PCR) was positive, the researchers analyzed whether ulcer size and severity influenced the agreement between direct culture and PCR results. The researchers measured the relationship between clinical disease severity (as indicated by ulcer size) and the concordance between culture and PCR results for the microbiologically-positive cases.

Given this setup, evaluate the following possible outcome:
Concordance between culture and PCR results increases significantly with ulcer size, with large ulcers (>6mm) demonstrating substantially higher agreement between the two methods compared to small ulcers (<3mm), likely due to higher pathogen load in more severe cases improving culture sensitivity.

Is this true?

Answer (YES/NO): NO